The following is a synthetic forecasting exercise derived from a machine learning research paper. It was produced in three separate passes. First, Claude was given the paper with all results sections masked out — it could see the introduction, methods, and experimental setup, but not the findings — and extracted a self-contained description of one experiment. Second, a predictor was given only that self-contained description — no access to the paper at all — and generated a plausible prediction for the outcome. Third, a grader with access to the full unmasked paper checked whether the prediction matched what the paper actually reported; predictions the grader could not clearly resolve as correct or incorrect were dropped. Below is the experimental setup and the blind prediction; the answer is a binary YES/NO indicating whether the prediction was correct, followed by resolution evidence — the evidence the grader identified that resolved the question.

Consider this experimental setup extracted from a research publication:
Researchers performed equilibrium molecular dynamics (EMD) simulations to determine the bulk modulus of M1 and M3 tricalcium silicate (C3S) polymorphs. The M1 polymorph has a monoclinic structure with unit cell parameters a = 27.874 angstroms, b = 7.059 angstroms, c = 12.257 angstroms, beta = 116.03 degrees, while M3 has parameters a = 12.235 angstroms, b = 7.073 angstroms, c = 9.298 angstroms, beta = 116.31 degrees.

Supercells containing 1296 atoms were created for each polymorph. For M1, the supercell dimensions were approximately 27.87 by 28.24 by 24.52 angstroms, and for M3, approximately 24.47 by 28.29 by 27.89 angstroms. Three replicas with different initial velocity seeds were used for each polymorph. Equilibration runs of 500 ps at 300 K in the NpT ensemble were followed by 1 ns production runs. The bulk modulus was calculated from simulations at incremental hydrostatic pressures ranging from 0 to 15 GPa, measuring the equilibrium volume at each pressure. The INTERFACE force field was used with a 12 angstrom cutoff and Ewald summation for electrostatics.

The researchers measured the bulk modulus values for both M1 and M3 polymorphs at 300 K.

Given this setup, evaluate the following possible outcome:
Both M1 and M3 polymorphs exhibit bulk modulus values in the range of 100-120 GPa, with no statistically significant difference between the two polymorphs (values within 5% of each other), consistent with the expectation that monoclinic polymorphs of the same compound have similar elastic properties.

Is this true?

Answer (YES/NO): YES